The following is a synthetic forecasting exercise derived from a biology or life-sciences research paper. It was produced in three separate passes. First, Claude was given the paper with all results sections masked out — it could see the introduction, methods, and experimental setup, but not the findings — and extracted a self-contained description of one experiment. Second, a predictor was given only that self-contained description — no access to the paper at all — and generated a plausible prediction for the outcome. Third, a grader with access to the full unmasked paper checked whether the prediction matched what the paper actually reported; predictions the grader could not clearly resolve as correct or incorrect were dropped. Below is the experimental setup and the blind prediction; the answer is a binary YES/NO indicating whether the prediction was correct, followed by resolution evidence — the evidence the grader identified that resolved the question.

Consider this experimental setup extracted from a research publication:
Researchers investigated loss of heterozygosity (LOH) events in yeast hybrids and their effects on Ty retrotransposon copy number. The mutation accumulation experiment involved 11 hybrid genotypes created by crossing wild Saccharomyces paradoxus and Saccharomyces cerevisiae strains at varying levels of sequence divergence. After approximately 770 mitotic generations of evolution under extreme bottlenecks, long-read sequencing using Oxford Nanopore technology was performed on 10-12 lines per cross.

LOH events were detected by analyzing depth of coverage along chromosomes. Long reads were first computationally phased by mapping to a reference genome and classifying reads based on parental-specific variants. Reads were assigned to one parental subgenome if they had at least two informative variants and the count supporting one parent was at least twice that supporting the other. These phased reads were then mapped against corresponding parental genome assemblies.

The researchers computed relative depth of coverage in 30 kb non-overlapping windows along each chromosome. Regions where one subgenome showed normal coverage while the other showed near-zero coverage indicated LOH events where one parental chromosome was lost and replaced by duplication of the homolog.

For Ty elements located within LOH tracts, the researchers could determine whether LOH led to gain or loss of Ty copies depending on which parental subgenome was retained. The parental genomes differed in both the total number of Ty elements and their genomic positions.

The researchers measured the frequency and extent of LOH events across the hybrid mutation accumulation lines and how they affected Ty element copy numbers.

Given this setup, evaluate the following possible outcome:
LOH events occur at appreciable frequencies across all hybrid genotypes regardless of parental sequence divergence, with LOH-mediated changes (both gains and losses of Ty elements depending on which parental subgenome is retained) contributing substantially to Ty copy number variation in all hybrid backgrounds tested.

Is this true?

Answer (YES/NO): NO